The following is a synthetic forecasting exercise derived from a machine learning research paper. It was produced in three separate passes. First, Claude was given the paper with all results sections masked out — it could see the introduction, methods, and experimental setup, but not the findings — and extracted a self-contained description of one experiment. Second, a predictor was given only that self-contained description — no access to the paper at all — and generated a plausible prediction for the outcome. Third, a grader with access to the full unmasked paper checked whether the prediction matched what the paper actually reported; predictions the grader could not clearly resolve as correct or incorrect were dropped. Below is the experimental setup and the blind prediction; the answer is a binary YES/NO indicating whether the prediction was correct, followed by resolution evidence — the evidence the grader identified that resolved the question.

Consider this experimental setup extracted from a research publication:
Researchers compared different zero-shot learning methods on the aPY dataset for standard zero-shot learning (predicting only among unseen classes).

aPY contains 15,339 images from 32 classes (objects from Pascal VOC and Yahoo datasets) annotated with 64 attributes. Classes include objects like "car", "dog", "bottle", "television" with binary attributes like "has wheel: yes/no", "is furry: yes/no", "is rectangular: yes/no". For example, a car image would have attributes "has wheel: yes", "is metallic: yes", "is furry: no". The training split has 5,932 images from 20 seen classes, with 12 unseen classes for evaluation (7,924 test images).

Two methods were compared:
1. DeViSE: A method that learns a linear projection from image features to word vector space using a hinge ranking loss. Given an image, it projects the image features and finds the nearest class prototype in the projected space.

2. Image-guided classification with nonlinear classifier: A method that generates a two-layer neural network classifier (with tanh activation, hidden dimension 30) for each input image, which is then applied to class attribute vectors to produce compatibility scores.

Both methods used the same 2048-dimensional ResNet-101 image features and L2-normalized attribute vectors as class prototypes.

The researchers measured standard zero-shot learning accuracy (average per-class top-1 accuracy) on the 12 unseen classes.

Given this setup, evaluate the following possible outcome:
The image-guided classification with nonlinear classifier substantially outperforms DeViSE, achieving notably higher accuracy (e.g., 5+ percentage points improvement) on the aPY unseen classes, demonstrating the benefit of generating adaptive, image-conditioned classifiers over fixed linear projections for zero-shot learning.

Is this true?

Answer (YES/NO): NO